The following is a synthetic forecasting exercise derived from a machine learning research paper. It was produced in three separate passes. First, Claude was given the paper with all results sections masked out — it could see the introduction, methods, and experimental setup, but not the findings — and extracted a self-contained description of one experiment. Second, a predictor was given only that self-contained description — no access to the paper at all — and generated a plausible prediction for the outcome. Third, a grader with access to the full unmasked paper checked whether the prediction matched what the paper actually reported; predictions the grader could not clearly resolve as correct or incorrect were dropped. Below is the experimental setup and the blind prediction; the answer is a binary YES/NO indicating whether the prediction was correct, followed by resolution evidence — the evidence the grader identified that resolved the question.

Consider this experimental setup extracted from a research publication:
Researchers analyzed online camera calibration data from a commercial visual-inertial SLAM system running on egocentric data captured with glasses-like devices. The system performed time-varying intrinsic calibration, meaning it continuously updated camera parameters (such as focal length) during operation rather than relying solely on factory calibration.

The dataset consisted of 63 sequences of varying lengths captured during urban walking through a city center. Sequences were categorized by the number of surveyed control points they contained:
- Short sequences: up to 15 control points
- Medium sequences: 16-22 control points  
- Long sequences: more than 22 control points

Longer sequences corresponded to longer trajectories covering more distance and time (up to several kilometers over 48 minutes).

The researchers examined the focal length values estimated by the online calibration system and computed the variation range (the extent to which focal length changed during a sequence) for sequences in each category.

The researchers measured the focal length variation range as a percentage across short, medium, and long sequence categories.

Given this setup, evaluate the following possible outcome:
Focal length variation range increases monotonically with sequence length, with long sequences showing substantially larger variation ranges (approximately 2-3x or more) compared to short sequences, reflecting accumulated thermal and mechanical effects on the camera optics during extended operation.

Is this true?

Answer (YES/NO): NO